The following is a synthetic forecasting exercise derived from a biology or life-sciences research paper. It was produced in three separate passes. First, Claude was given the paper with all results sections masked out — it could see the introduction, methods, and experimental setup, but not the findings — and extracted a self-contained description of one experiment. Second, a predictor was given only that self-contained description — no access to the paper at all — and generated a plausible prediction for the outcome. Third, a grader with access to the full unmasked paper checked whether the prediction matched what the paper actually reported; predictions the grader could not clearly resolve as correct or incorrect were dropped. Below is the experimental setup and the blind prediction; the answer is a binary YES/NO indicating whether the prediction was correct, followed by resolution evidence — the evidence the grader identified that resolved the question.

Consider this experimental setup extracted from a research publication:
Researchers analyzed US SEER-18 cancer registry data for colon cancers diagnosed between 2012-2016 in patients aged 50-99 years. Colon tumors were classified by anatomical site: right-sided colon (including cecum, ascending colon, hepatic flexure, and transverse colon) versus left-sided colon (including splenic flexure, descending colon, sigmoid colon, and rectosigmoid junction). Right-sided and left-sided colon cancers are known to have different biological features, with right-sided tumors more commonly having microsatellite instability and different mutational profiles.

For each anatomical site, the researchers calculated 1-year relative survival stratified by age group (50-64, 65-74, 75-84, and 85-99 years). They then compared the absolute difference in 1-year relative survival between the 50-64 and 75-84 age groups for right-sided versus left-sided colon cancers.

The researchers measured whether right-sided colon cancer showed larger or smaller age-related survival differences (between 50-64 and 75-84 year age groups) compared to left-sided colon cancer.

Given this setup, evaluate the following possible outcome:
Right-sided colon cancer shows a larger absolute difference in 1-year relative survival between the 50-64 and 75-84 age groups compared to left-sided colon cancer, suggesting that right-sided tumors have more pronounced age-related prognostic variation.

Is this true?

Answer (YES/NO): NO